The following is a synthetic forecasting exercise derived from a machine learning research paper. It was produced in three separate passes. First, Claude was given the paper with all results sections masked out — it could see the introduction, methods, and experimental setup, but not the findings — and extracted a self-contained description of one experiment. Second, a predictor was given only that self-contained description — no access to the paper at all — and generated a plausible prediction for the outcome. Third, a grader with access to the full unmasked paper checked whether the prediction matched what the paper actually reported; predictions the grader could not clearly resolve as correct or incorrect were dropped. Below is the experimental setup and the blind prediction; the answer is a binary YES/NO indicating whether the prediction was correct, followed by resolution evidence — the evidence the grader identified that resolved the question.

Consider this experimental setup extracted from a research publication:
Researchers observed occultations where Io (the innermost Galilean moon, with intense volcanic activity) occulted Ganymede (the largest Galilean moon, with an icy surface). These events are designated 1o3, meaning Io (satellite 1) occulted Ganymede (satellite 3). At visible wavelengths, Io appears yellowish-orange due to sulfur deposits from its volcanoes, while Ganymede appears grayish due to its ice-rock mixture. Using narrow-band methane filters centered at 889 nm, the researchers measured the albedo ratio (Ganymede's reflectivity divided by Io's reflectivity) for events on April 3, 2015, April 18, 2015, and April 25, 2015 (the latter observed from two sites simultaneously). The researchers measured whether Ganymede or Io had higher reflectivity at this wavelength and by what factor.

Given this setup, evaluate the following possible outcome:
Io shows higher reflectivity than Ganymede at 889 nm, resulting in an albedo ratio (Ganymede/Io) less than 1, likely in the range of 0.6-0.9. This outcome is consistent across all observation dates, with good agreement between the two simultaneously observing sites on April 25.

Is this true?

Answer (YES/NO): YES